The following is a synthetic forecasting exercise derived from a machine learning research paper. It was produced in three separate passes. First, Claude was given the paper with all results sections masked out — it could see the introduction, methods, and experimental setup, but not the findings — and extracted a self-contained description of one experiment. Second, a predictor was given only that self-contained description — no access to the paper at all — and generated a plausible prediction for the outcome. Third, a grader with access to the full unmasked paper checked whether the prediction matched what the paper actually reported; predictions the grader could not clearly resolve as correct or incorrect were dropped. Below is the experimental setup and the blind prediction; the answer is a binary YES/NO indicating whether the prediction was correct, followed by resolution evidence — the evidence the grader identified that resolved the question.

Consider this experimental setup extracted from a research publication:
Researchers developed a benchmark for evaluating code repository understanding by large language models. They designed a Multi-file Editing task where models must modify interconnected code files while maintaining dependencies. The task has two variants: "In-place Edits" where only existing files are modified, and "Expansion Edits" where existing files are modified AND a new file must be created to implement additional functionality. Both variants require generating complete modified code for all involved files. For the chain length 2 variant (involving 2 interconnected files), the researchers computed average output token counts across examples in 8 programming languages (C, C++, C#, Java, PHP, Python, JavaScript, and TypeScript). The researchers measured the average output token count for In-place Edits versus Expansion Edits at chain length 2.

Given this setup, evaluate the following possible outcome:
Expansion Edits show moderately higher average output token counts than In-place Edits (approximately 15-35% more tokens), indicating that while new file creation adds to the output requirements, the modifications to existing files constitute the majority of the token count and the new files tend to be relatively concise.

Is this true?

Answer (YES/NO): NO